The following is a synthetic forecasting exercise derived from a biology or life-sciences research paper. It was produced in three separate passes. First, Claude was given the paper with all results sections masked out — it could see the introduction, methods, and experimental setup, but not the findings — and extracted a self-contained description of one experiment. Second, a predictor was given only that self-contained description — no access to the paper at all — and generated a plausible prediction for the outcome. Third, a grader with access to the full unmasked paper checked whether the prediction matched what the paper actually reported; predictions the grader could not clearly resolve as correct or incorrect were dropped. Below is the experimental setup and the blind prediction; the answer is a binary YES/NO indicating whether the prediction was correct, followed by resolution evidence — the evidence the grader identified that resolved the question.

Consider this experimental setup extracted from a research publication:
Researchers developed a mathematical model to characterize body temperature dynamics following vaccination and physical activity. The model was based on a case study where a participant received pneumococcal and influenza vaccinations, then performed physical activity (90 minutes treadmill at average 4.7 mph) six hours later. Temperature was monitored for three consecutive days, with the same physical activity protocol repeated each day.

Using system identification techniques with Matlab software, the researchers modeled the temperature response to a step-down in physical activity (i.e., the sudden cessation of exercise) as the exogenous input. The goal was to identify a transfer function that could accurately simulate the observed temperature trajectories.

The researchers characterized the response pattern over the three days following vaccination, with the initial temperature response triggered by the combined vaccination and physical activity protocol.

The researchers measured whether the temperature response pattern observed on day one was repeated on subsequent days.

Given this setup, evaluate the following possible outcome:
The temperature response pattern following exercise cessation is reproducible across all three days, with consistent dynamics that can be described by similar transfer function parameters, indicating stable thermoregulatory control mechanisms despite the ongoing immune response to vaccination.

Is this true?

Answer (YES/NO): NO